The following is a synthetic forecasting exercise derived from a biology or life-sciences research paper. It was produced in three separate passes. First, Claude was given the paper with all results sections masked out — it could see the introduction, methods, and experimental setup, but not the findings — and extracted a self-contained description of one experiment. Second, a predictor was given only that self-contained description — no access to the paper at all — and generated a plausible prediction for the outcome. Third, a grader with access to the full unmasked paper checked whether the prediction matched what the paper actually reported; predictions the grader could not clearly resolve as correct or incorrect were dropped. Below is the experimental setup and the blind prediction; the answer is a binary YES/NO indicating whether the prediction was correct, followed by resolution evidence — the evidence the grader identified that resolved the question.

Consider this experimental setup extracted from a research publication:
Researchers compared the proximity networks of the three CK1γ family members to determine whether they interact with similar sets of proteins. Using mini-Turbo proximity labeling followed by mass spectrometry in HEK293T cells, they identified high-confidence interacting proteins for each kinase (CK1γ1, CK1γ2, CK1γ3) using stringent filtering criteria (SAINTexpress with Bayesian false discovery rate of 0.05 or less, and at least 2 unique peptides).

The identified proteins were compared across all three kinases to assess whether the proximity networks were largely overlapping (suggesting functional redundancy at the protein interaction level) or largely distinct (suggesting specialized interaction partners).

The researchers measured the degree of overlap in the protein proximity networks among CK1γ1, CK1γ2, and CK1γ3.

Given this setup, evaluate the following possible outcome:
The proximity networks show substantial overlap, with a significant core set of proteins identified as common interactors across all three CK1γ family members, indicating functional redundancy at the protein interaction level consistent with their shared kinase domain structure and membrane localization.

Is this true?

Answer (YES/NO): YES